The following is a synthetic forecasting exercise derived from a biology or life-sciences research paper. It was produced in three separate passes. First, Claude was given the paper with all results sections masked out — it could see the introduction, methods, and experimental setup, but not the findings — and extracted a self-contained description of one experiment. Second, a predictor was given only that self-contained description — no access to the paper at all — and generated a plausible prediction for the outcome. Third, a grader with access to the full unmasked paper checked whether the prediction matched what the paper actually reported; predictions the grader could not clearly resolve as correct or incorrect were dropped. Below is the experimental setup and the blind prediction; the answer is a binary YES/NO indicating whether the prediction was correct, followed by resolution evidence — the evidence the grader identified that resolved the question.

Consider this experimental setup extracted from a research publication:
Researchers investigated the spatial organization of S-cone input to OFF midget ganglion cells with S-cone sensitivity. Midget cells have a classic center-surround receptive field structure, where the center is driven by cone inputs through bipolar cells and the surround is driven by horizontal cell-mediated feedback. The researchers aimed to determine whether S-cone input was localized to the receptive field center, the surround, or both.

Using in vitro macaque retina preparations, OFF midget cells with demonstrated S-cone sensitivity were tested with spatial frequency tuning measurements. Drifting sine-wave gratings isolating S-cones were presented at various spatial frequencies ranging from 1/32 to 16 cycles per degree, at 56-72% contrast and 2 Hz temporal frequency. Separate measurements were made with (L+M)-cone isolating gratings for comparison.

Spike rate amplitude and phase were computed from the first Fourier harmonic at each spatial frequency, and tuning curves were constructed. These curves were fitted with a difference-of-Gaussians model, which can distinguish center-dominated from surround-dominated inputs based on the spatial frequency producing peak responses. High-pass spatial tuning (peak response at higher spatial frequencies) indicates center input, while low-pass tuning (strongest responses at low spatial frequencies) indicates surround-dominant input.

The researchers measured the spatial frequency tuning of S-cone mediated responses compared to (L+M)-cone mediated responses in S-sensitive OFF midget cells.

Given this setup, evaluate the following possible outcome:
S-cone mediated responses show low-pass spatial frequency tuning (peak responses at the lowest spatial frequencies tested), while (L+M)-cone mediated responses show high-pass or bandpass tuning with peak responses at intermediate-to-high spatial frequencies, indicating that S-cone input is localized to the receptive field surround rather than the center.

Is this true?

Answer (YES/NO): NO